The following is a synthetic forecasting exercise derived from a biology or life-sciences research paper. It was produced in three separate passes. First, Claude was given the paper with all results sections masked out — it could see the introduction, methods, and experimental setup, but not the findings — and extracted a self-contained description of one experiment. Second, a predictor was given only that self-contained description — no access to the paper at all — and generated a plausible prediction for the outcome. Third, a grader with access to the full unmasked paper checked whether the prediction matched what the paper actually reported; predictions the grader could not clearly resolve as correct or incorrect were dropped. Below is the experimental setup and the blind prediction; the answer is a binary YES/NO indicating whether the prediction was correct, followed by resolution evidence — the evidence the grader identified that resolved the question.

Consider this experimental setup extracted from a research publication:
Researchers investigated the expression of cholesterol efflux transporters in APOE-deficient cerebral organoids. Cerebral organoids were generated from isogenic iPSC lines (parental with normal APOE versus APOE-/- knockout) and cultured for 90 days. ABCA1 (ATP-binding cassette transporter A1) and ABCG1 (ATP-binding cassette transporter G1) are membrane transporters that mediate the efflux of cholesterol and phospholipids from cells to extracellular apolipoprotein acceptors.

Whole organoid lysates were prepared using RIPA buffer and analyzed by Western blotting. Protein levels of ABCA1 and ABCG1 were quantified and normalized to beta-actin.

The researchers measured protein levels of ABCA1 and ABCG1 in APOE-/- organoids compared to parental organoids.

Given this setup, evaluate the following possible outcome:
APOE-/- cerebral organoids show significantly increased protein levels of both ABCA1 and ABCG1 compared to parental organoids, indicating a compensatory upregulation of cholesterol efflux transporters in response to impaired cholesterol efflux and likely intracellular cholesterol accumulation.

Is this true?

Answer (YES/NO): YES